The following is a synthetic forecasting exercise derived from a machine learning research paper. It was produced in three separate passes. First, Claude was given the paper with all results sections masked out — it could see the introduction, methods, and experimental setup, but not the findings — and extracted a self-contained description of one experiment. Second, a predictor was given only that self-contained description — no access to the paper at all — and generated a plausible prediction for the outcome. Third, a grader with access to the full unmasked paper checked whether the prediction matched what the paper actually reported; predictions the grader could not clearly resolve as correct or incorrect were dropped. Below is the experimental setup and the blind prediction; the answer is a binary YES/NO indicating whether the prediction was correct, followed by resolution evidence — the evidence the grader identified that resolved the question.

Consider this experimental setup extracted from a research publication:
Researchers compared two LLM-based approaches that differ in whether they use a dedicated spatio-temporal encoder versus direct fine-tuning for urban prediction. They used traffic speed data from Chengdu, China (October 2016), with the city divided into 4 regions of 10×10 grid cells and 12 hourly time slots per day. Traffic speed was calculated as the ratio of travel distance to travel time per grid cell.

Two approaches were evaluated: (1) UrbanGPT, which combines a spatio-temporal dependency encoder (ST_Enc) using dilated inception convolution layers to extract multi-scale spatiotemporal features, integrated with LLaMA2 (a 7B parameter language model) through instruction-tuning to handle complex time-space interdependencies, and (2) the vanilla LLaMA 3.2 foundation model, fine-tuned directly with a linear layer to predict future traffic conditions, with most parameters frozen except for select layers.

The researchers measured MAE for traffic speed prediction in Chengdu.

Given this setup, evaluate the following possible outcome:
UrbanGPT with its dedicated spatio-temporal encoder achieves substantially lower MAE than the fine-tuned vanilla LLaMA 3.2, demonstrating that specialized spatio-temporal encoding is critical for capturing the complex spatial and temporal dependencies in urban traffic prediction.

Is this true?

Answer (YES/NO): YES